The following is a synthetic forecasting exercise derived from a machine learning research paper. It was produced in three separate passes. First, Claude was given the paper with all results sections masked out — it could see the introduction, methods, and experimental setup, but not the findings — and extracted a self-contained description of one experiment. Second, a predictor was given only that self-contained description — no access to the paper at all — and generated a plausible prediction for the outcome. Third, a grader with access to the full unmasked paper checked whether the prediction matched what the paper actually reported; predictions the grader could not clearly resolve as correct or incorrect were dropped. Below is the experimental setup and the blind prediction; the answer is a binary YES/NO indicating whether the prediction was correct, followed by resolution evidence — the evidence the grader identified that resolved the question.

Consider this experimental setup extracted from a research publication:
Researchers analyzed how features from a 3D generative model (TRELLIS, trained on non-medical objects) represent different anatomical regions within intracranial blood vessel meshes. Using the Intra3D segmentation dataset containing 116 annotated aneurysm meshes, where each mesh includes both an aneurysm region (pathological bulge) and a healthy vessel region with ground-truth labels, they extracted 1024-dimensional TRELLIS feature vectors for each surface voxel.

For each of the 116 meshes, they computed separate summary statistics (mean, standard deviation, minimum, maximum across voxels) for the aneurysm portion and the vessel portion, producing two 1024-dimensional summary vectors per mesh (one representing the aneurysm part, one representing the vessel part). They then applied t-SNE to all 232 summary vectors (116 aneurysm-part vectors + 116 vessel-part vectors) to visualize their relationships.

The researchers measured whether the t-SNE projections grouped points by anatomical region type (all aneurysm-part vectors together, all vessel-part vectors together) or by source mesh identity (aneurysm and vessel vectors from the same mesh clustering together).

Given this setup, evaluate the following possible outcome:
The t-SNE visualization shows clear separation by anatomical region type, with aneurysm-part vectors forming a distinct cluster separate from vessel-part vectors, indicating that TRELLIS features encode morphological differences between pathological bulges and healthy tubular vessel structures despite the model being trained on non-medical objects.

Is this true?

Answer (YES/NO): YES